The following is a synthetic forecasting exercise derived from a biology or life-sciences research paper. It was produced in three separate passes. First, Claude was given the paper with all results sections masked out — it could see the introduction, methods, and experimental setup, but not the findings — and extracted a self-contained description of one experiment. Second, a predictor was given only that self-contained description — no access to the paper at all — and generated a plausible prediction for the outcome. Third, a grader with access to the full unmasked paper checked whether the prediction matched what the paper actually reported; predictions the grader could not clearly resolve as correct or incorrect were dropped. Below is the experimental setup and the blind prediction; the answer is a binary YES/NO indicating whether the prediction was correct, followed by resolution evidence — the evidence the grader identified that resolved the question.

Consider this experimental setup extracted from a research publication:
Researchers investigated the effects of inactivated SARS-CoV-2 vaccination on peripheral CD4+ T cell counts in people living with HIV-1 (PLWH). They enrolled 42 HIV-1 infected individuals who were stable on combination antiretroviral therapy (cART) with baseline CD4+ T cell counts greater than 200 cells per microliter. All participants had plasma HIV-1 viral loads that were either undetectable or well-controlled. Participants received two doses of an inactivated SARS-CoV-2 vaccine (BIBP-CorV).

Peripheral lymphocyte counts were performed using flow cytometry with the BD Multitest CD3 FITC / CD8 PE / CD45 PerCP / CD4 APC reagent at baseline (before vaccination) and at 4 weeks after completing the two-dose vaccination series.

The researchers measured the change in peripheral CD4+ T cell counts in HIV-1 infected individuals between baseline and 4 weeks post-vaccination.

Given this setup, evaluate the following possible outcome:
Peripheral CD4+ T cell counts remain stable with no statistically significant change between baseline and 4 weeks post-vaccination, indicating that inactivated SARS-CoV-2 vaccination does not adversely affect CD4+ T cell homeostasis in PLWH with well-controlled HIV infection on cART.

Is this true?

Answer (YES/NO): NO